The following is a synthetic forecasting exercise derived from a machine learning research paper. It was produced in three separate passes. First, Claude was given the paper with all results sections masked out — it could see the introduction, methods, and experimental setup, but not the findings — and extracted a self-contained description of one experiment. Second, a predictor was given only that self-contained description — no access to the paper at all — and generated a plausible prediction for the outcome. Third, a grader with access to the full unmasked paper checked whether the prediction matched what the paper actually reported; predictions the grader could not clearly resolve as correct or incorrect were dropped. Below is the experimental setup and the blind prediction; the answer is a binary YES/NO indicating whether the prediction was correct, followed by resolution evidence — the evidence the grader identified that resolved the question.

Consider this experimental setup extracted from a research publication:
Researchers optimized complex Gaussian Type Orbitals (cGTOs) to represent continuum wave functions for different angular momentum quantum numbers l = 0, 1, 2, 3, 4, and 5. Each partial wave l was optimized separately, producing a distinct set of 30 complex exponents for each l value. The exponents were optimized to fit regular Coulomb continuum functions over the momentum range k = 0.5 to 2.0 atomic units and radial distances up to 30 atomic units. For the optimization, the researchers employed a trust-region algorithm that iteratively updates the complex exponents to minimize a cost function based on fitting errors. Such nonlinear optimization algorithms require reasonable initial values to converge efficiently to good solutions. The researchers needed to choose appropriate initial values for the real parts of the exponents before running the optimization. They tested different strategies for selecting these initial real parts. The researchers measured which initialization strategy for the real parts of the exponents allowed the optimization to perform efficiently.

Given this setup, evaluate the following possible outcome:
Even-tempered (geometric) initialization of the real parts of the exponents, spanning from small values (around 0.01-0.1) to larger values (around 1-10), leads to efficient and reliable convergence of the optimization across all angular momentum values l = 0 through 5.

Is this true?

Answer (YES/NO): NO